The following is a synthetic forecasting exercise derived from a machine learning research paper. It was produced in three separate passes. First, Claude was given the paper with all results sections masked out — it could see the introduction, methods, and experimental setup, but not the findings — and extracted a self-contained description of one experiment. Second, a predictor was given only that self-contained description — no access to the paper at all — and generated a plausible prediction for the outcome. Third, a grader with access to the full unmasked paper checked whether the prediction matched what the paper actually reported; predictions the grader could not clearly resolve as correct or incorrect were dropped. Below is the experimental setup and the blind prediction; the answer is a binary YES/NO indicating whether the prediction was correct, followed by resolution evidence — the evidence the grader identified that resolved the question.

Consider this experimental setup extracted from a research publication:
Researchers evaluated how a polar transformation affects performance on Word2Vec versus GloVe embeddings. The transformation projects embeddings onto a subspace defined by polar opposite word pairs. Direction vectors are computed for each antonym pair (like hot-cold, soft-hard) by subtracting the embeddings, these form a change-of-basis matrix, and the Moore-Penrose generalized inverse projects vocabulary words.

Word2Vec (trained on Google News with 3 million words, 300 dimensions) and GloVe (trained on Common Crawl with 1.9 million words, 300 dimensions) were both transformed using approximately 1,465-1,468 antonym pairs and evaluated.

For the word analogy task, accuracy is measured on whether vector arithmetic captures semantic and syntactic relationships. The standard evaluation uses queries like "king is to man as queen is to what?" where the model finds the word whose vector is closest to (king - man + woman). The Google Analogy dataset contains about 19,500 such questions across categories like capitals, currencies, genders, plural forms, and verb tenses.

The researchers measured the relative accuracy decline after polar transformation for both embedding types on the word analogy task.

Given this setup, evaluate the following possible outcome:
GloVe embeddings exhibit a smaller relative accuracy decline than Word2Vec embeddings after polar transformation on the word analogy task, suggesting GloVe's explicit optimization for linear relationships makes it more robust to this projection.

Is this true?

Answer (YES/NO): YES